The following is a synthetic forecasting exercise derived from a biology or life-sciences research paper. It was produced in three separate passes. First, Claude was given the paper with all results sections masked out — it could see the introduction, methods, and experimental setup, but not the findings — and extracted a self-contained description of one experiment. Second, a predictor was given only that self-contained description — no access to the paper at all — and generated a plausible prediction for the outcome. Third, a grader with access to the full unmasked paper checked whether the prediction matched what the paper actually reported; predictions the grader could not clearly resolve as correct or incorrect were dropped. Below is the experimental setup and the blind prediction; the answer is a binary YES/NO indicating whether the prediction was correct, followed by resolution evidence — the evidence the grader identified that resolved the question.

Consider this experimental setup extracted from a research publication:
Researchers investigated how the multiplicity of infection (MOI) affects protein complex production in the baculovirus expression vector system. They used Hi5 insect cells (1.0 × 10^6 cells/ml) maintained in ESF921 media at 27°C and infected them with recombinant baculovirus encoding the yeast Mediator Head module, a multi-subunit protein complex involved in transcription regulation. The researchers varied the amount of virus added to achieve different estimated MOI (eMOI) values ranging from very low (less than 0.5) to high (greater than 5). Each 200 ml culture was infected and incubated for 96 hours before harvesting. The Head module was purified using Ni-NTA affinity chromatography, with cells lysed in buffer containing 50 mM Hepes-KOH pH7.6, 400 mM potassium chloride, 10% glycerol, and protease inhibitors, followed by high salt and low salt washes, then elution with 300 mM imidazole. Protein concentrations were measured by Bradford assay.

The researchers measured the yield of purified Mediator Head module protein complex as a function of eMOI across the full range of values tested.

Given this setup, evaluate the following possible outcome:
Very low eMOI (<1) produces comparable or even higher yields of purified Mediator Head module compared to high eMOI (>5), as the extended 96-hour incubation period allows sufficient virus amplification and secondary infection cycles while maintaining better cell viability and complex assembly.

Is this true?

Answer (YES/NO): NO